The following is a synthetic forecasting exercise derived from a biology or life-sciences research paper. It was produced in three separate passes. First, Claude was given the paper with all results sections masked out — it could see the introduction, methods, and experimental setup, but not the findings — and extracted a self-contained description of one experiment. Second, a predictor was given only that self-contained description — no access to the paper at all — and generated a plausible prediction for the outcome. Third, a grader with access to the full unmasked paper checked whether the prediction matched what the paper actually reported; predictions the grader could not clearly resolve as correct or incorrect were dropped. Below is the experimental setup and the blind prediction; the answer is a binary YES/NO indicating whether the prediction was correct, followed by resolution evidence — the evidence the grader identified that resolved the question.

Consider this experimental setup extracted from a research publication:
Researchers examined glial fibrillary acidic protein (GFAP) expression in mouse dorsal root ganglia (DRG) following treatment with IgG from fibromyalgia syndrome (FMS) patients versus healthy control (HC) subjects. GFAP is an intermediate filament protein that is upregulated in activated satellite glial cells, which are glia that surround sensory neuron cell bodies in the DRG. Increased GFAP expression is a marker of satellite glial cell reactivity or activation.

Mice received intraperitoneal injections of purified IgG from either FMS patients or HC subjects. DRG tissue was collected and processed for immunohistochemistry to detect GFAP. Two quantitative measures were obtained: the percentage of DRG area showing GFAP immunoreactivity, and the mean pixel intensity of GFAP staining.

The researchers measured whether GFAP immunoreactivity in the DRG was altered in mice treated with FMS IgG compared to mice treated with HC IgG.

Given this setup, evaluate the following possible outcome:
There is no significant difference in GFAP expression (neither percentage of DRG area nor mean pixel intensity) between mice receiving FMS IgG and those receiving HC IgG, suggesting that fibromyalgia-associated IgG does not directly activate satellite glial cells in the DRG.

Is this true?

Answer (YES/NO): NO